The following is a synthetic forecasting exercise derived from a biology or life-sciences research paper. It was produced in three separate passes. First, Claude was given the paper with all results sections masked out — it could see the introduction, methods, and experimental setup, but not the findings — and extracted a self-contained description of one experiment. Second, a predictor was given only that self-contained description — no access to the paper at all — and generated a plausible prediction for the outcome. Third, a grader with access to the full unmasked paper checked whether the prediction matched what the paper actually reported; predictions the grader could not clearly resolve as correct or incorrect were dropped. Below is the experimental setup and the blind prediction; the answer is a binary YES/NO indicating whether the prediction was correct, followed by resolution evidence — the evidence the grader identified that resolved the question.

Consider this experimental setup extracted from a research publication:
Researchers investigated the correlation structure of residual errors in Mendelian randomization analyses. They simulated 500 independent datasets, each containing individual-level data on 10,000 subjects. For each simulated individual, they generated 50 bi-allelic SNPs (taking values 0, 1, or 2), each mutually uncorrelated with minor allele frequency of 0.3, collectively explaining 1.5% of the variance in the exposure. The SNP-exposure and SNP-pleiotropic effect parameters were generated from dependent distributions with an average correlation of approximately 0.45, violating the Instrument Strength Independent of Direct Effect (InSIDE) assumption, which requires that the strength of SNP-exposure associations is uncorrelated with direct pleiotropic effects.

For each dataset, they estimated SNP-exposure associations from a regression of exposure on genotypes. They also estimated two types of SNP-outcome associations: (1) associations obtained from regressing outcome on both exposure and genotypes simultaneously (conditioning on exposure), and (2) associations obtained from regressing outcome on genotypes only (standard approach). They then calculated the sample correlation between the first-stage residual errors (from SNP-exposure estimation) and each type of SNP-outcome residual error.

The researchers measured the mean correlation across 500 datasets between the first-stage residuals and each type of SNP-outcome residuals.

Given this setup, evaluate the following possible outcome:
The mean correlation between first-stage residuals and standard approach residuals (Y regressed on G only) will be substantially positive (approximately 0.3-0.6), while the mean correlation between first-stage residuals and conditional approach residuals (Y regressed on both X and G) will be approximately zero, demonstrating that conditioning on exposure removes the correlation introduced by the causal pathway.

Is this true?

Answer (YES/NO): YES